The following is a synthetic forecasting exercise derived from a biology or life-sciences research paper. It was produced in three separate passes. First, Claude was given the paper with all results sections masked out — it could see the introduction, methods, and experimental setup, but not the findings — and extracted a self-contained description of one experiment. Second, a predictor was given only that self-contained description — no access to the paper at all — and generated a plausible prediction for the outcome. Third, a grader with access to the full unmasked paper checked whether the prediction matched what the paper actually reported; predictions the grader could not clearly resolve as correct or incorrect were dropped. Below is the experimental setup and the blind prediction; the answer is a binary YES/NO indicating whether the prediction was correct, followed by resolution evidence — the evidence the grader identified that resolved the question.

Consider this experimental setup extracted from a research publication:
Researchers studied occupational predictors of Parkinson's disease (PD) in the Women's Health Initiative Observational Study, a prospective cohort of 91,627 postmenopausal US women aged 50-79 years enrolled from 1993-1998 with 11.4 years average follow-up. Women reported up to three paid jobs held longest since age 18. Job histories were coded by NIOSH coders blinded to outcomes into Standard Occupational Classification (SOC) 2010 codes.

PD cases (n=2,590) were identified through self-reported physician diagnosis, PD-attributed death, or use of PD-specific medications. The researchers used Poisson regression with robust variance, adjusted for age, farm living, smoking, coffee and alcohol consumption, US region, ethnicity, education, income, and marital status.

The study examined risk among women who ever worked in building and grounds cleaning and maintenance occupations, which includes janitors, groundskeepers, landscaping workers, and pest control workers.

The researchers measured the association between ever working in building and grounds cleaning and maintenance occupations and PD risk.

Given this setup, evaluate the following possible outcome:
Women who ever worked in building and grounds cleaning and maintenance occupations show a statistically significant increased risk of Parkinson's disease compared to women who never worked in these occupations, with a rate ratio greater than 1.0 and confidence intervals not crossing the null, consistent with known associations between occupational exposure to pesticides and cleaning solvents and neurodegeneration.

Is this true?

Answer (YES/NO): NO